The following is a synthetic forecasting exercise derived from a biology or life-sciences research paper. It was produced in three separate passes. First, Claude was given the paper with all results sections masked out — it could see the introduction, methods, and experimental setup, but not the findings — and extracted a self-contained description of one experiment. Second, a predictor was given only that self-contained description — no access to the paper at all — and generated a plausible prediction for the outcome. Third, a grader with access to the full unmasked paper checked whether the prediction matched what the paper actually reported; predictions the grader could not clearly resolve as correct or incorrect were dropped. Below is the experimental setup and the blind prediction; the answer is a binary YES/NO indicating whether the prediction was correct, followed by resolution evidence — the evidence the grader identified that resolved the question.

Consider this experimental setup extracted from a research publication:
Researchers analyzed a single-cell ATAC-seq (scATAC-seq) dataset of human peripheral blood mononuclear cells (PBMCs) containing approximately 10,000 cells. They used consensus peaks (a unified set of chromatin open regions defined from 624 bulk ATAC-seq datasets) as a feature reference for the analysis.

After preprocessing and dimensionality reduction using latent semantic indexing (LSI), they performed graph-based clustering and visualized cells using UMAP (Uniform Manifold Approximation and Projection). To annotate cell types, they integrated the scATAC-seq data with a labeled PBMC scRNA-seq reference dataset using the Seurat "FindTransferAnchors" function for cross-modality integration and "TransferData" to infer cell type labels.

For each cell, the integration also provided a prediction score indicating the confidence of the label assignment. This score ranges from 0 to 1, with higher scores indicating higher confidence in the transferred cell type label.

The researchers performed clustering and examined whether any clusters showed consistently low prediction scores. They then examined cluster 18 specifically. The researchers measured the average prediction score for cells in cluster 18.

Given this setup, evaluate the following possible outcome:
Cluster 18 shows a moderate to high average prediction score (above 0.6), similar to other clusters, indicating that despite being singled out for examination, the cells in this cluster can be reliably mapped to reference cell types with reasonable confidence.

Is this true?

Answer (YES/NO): NO